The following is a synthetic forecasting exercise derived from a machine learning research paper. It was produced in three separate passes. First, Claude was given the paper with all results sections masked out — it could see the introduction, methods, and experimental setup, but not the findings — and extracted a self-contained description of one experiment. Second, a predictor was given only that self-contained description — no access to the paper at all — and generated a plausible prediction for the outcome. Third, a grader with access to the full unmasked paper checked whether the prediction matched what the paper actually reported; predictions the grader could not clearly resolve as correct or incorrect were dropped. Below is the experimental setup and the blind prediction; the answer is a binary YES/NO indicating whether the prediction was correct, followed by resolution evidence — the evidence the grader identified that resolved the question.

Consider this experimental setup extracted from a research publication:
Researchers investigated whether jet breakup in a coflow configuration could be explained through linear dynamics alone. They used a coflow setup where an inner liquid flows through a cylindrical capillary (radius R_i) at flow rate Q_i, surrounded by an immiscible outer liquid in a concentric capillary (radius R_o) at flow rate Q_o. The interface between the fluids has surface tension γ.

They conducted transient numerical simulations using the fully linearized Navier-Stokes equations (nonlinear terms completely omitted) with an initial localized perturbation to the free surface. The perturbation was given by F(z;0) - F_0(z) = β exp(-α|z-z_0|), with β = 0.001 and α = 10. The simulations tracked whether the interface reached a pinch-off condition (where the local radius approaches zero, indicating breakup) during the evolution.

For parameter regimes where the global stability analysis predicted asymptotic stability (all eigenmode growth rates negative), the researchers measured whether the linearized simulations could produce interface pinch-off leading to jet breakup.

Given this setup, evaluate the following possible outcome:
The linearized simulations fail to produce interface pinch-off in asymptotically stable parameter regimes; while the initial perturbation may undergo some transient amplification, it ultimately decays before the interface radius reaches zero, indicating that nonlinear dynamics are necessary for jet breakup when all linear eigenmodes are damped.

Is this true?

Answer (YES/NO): NO